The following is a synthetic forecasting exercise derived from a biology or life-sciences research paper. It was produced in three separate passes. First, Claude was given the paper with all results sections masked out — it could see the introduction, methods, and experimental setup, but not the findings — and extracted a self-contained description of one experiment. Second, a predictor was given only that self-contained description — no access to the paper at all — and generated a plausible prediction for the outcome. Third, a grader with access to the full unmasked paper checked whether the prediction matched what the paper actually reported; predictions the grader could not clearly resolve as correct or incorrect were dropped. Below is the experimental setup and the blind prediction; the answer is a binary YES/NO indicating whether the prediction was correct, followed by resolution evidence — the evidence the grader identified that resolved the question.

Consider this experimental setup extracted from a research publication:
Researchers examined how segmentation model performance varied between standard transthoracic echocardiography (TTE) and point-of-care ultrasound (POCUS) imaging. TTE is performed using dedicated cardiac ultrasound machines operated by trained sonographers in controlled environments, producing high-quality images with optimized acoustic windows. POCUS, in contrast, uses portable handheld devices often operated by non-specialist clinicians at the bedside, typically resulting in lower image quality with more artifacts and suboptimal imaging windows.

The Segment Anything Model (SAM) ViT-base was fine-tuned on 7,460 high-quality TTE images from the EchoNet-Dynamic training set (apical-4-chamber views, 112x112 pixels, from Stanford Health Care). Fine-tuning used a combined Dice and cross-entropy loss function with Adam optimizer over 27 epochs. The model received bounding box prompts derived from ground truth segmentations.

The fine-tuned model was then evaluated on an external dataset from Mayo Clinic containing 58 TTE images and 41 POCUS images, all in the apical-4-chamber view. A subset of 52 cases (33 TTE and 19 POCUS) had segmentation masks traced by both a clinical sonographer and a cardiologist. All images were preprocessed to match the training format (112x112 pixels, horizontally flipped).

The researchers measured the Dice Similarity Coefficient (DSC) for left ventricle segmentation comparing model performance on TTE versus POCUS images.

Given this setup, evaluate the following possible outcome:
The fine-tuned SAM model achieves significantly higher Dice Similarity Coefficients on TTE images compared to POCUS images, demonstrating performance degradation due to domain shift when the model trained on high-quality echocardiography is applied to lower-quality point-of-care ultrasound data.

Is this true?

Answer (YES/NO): NO